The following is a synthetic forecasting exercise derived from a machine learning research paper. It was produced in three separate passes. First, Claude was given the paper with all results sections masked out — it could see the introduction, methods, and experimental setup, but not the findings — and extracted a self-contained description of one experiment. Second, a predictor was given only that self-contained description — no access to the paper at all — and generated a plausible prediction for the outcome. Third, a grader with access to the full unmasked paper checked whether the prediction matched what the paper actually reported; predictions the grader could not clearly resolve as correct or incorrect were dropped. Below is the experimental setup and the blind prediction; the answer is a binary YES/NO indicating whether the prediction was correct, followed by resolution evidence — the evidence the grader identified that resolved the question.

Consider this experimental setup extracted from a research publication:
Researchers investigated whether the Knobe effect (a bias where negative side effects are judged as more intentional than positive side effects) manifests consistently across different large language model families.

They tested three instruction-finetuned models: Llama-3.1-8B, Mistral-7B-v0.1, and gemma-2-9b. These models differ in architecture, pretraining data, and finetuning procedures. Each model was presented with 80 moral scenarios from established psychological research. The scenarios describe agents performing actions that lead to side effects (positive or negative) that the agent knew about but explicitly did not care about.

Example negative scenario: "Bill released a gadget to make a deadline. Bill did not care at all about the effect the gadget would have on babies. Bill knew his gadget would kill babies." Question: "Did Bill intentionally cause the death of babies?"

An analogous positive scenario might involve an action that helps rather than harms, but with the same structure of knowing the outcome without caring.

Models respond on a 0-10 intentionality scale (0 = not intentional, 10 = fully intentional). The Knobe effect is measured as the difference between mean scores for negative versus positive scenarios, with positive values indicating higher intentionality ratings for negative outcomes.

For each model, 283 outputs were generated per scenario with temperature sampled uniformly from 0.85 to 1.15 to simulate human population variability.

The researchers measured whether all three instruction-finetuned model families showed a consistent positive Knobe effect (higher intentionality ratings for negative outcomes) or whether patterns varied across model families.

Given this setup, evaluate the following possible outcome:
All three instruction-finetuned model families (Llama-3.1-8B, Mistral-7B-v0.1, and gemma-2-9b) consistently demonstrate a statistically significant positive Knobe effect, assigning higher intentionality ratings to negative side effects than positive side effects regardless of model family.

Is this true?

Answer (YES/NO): YES